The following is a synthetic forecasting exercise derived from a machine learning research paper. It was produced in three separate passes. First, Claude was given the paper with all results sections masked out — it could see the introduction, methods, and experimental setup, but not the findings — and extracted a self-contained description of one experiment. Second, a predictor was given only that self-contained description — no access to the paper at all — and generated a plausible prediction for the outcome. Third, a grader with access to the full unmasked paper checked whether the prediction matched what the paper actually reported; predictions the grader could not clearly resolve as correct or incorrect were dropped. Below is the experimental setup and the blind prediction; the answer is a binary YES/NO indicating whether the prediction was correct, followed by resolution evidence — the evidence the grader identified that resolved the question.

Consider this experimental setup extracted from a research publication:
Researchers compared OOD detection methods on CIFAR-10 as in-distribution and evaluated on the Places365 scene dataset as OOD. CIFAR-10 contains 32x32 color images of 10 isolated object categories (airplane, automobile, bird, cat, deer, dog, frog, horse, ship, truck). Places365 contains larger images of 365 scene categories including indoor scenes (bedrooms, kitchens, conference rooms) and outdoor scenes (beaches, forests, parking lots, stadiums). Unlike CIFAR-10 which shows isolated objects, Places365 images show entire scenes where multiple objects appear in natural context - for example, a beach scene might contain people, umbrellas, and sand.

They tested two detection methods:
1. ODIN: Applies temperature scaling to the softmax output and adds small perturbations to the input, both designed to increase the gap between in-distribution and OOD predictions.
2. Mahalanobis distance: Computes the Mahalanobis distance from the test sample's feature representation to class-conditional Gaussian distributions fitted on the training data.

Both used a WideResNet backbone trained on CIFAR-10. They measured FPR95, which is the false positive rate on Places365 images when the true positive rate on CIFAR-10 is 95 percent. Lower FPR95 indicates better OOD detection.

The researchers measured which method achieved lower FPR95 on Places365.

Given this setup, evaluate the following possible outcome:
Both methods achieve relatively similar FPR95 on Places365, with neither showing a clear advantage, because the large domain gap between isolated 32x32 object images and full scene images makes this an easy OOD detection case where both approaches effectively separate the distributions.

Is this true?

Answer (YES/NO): NO